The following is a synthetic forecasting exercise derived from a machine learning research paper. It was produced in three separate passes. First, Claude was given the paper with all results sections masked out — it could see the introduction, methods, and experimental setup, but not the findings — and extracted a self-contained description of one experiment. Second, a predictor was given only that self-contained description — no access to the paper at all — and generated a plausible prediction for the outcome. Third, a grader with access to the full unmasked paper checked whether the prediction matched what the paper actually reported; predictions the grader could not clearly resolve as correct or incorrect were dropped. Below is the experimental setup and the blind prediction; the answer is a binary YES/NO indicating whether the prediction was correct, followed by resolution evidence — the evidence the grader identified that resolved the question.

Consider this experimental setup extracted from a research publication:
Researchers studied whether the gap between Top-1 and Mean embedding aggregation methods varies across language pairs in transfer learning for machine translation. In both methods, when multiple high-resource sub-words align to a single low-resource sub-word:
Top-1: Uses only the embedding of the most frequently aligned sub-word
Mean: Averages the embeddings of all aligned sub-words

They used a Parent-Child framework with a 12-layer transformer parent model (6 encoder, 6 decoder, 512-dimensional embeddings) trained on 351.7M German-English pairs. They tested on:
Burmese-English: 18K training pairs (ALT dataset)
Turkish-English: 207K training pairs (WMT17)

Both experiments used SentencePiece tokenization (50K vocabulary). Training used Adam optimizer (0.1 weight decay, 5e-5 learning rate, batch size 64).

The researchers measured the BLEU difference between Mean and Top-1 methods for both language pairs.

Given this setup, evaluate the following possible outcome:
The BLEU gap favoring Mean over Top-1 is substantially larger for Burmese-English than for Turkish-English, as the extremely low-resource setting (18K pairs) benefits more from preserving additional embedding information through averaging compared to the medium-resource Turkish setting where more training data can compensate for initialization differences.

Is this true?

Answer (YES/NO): YES